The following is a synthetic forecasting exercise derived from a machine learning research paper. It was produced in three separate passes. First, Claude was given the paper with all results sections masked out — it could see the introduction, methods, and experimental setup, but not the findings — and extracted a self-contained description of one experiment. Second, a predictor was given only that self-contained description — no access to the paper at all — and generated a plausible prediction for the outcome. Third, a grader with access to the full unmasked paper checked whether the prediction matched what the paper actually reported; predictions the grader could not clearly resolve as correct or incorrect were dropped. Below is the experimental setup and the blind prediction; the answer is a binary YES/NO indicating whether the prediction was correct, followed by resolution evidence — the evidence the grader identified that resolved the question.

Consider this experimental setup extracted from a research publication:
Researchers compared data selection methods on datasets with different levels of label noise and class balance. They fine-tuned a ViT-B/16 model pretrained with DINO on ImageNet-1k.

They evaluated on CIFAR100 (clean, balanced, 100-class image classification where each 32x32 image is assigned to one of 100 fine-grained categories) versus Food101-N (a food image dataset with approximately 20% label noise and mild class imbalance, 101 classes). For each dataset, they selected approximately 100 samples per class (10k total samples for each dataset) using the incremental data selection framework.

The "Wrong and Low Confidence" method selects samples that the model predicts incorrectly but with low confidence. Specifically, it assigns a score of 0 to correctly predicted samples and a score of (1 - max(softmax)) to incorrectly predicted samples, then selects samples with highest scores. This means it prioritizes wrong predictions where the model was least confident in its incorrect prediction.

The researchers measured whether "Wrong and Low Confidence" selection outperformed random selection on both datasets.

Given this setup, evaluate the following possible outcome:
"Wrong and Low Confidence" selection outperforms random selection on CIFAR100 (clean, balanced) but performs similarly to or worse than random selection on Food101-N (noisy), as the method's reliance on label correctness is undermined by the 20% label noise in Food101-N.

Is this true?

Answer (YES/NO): YES